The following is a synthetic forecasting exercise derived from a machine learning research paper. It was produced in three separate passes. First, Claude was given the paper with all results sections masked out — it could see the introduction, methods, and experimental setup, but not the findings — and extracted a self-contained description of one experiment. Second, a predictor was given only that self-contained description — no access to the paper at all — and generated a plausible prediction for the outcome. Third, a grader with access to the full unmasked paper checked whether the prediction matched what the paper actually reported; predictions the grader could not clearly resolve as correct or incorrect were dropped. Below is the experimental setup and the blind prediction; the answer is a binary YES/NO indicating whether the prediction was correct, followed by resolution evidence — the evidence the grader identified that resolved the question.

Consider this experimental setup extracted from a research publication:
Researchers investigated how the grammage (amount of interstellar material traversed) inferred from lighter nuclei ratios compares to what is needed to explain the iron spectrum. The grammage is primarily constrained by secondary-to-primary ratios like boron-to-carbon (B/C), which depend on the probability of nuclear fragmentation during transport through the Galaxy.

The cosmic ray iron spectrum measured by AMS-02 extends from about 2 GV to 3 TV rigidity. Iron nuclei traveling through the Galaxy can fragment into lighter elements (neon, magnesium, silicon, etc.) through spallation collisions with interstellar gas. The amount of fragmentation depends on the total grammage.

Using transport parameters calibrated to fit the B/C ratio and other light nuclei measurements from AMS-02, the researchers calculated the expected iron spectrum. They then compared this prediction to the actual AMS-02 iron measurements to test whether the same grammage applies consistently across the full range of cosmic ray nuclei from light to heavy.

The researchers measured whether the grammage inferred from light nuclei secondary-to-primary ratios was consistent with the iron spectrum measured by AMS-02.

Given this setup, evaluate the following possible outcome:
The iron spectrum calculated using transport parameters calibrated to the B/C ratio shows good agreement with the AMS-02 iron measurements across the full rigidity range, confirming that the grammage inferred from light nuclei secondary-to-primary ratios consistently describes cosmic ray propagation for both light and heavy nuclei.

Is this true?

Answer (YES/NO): NO